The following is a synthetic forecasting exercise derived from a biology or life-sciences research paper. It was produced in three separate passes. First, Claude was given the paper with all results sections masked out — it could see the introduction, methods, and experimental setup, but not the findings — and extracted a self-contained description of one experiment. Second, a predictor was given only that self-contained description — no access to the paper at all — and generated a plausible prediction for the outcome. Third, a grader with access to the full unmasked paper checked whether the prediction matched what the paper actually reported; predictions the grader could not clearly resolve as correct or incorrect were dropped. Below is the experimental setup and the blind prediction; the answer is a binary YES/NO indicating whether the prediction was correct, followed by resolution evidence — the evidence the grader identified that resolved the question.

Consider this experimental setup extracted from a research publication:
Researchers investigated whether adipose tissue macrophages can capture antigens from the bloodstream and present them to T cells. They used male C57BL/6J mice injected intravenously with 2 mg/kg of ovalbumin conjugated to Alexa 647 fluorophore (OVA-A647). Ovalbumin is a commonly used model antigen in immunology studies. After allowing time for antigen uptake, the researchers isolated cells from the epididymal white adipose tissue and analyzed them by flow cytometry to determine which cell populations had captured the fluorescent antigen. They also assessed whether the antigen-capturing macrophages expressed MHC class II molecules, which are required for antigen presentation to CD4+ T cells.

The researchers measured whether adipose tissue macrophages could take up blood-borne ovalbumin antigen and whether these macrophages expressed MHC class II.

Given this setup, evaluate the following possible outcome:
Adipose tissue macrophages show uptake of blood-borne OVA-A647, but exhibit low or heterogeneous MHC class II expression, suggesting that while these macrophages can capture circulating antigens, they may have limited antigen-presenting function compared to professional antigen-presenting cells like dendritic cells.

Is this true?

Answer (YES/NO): NO